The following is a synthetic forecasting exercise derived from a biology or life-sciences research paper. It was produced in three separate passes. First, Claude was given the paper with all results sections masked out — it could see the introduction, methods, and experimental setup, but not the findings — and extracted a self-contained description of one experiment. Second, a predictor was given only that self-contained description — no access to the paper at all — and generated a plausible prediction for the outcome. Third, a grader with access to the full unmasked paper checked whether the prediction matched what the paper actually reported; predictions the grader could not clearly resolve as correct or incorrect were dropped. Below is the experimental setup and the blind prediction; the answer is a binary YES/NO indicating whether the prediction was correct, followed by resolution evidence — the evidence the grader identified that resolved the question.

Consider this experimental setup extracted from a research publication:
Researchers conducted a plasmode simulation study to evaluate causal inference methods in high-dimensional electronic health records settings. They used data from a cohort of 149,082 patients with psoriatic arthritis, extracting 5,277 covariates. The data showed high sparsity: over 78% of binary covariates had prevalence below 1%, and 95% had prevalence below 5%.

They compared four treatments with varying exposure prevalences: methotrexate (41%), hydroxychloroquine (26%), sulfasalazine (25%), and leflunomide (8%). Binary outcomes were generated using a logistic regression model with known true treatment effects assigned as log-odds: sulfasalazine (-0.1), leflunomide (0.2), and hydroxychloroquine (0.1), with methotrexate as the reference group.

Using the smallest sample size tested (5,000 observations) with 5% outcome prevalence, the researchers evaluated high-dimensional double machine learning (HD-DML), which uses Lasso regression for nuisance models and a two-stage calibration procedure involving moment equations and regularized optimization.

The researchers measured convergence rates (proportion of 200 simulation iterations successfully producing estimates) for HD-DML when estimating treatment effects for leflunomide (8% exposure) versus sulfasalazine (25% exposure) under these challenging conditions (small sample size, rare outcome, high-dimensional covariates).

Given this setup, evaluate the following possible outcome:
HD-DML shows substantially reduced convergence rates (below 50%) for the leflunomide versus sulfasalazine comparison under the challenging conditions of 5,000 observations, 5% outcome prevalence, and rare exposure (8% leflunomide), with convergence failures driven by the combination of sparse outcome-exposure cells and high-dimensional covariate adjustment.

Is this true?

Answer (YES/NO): YES